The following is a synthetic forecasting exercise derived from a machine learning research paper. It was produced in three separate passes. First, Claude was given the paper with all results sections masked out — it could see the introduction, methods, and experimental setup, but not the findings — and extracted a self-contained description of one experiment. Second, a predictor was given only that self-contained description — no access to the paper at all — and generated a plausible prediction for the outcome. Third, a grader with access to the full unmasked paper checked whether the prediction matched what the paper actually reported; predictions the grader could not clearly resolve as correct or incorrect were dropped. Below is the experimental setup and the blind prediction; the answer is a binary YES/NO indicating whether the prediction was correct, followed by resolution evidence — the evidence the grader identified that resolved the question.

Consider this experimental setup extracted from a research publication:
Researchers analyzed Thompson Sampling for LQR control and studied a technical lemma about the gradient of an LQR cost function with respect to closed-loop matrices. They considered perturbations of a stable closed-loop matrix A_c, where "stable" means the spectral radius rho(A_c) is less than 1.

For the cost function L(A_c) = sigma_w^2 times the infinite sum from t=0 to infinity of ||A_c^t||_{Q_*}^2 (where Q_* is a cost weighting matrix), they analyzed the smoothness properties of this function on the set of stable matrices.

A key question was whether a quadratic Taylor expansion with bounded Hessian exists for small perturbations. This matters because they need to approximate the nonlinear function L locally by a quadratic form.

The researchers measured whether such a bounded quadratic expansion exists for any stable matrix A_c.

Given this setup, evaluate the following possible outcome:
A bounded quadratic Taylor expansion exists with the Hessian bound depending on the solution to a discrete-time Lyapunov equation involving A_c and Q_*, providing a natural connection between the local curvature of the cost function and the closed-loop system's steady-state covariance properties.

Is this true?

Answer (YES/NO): NO